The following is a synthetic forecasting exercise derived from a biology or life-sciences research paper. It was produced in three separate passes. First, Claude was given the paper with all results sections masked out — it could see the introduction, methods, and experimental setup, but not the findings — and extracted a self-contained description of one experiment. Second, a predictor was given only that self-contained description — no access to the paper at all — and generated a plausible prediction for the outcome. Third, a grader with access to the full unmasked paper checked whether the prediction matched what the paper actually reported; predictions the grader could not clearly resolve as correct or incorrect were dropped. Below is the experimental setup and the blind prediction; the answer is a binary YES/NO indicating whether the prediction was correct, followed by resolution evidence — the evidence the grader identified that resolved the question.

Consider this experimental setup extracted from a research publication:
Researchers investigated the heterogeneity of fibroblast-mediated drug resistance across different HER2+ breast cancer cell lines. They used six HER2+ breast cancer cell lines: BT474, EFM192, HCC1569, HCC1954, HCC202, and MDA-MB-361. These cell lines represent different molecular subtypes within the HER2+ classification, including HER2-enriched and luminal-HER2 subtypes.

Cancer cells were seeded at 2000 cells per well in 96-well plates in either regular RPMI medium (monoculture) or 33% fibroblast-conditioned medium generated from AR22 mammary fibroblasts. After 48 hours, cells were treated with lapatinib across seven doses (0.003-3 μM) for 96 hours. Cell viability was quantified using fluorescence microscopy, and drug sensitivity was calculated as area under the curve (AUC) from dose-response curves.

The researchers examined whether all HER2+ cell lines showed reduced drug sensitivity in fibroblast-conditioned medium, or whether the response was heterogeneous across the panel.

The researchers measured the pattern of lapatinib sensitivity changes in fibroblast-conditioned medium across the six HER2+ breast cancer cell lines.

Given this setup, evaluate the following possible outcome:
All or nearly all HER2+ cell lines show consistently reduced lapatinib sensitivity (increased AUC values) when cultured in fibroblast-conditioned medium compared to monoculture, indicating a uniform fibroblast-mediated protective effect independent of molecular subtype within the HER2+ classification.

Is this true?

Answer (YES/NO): NO